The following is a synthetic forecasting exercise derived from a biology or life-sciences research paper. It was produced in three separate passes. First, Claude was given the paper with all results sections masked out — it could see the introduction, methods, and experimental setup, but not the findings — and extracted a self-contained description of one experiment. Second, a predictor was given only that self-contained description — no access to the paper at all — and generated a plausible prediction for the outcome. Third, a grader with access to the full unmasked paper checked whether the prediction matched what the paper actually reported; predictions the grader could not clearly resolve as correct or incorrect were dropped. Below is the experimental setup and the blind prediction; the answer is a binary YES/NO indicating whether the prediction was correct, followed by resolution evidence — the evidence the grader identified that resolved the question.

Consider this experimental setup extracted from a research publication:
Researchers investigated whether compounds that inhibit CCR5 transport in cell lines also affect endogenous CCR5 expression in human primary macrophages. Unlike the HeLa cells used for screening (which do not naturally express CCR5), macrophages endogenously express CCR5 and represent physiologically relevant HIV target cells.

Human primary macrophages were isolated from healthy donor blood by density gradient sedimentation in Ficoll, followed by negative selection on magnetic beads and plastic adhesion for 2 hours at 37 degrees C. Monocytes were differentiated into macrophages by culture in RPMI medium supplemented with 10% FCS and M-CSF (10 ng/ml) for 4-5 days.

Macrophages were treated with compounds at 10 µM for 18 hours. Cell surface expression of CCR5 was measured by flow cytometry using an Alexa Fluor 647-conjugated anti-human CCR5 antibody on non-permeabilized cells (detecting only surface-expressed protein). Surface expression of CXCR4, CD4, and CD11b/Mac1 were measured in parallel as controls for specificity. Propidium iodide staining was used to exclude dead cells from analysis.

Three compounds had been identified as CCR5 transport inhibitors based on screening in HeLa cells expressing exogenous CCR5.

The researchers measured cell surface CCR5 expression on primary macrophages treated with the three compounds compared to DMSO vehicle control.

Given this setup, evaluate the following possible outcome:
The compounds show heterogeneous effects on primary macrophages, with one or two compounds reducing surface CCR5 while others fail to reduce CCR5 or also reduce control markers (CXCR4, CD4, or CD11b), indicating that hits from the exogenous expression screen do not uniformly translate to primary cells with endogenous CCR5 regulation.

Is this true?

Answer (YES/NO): NO